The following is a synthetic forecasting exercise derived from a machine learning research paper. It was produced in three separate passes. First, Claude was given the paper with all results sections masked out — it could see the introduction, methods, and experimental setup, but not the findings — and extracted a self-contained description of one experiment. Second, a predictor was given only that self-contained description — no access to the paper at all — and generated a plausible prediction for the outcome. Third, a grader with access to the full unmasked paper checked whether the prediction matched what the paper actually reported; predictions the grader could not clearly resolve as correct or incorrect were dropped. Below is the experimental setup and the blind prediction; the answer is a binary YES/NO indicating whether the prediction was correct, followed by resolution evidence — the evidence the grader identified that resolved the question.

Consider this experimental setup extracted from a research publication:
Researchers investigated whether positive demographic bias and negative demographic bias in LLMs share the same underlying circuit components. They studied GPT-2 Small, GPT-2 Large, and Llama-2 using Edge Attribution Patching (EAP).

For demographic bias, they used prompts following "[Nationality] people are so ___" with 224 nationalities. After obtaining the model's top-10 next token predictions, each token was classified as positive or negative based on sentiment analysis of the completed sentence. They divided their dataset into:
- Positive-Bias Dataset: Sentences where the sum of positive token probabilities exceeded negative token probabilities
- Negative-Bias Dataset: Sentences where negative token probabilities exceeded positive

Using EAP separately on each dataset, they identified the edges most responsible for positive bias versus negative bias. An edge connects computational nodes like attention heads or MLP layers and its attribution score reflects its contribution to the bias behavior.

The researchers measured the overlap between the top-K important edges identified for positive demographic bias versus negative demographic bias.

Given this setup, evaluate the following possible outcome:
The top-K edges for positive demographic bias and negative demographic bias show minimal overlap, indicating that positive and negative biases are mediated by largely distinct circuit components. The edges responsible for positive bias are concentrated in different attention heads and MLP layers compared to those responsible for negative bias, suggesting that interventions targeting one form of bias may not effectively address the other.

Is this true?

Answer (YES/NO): NO